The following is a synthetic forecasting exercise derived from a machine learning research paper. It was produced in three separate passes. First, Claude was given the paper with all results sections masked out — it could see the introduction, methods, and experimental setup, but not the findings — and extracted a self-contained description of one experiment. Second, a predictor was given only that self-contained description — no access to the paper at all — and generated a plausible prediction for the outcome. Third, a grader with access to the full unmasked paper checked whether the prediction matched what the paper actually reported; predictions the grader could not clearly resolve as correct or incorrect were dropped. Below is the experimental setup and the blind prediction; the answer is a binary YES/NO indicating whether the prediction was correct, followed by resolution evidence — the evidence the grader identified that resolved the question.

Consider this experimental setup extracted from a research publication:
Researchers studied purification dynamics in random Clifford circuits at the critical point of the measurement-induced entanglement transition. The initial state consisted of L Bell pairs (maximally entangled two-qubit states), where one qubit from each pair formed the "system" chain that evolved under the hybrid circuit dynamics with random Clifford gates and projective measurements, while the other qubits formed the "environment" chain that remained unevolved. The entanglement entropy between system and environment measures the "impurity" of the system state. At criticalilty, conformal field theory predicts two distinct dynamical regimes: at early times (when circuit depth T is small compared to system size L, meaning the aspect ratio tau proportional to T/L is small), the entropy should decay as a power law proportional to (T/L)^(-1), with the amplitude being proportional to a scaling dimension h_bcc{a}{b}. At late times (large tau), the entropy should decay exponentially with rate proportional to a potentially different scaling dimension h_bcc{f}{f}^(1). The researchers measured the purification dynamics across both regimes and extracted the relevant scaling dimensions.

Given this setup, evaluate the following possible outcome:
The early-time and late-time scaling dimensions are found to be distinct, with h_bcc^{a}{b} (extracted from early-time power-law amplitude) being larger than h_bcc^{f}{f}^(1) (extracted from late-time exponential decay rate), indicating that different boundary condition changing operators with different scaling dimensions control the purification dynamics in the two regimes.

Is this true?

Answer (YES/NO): YES